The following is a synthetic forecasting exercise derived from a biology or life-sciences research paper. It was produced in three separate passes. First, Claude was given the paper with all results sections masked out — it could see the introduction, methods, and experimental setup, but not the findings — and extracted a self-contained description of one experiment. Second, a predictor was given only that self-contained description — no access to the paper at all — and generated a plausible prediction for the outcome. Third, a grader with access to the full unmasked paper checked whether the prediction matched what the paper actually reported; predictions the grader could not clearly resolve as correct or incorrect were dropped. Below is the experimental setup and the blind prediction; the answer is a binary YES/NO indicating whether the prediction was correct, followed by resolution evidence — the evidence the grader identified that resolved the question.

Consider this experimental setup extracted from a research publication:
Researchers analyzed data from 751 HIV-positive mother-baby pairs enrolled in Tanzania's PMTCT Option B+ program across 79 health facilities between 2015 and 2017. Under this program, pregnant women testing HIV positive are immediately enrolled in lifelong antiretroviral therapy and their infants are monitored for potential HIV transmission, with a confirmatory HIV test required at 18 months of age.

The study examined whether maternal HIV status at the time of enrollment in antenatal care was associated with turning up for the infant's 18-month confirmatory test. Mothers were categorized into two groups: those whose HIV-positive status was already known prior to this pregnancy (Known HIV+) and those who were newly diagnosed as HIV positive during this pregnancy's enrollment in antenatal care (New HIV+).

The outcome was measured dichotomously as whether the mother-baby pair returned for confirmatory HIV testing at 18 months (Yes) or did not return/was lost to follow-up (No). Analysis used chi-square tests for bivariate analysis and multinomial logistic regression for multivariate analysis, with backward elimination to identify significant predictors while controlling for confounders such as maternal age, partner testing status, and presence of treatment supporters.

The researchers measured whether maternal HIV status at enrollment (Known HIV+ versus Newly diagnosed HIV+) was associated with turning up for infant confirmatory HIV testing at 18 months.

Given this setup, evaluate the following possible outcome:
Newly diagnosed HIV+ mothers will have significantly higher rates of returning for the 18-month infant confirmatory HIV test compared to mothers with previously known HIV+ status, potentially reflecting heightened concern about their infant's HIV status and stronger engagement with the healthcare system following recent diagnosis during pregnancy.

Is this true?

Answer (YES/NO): NO